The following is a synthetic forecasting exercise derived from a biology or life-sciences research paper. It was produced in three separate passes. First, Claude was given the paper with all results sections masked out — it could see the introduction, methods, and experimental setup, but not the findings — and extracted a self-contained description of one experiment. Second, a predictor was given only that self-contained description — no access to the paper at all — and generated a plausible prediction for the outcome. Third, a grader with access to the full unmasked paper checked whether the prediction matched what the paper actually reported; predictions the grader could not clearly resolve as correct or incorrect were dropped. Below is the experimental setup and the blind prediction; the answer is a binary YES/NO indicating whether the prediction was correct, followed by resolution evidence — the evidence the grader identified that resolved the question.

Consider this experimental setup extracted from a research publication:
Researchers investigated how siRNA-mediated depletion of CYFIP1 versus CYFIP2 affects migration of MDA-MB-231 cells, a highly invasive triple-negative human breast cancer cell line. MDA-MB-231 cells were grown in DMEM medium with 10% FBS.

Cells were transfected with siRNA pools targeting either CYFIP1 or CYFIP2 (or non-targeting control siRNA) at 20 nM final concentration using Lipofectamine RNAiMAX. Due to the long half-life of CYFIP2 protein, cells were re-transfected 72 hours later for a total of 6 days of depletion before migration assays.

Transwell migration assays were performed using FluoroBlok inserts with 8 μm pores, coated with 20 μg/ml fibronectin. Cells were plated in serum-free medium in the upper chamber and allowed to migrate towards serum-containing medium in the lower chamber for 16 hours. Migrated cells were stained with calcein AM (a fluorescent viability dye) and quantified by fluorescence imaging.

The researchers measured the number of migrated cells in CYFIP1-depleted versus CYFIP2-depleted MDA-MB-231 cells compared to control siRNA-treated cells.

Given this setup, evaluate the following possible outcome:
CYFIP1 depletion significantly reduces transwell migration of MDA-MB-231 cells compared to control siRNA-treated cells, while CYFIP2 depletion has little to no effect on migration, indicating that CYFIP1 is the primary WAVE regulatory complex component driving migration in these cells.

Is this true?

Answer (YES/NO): NO